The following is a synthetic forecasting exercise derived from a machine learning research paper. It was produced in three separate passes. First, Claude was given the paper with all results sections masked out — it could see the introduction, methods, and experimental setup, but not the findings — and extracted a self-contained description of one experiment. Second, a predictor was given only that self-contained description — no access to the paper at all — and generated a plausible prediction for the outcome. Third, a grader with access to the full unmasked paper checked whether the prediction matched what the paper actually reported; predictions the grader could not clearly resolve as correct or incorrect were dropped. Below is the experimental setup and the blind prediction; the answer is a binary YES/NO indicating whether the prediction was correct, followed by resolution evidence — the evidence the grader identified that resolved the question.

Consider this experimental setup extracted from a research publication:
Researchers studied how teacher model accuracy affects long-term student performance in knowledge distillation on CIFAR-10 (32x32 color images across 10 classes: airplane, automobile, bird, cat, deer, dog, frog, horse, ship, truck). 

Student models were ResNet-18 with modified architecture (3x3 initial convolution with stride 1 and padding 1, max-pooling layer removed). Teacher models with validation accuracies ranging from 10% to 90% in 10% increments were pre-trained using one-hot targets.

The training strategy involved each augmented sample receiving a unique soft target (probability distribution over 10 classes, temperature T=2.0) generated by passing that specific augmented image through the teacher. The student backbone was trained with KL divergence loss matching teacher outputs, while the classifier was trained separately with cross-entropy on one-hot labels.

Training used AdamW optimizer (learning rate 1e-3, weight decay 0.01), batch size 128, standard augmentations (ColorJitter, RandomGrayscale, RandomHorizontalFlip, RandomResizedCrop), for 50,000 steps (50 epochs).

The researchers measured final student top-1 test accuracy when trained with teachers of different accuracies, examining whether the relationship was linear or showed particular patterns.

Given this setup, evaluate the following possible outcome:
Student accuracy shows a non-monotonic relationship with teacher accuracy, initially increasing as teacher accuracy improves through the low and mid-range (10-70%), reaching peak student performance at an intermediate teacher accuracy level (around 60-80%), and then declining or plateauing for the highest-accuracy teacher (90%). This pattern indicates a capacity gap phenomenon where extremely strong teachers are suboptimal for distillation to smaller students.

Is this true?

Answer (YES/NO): NO